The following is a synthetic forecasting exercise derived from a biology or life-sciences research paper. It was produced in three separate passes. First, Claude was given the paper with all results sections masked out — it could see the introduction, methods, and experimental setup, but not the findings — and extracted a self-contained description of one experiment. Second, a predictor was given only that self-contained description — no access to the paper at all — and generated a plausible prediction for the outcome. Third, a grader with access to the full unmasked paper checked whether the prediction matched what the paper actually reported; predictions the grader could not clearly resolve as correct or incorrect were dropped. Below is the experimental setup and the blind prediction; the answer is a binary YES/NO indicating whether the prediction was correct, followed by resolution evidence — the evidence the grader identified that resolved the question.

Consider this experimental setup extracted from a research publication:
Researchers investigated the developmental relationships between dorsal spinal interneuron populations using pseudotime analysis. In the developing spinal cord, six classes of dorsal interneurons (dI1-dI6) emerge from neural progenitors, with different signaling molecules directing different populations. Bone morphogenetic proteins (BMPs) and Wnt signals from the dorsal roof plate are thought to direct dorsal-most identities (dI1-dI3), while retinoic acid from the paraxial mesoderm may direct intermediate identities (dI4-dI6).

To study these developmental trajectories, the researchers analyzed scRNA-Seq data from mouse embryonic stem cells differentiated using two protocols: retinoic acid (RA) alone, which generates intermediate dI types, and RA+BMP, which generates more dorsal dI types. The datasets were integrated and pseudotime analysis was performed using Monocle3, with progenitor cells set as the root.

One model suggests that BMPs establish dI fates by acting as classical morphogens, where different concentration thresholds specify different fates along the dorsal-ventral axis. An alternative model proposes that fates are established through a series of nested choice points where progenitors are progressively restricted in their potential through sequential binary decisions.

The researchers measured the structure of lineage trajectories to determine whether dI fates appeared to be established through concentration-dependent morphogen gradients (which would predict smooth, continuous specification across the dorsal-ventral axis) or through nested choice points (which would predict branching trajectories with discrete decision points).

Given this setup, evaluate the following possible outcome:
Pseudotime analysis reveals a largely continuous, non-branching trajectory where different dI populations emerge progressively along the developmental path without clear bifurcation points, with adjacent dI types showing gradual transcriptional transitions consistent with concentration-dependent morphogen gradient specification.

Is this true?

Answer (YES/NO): NO